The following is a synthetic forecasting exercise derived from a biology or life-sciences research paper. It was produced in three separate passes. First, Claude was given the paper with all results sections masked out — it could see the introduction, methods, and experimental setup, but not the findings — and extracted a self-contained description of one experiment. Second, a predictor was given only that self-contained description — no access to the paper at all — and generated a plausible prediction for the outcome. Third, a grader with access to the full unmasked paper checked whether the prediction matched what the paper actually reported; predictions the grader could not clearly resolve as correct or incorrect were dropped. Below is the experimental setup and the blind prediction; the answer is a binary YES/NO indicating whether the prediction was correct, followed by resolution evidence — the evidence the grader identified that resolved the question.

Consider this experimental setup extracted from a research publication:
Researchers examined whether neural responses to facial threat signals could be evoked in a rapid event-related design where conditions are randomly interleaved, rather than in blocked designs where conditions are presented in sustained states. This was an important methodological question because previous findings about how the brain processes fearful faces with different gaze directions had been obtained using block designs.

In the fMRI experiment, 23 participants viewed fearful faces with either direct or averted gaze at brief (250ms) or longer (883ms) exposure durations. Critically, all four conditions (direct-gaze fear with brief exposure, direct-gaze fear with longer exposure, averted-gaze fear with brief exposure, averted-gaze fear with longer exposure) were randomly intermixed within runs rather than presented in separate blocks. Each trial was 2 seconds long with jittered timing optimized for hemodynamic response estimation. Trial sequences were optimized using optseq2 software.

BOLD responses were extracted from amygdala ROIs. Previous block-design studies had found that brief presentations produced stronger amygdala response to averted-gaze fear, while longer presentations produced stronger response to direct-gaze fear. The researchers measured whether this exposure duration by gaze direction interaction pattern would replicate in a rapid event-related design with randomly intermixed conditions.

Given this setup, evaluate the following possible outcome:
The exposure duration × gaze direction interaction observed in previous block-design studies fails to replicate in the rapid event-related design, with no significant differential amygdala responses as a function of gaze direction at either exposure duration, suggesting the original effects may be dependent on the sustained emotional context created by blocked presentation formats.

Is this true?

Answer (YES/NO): NO